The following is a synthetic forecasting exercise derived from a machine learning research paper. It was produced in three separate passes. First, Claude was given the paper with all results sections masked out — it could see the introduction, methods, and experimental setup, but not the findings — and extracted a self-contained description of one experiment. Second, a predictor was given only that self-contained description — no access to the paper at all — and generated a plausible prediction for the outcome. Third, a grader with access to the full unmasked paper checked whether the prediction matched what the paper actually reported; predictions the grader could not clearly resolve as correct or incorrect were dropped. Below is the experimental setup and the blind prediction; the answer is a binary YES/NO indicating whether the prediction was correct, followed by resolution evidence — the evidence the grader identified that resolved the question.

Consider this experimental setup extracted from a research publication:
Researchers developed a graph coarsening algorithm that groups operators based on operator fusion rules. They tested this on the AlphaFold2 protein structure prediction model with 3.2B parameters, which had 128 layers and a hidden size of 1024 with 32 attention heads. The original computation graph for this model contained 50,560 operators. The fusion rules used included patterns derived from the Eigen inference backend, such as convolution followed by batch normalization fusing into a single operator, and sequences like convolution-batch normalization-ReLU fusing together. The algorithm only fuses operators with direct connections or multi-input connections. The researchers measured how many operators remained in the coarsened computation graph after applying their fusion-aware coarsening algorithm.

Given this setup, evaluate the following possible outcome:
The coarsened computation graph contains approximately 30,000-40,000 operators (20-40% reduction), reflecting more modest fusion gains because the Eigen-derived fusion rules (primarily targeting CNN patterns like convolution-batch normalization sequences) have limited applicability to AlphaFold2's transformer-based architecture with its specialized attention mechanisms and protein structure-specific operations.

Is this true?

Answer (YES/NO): YES